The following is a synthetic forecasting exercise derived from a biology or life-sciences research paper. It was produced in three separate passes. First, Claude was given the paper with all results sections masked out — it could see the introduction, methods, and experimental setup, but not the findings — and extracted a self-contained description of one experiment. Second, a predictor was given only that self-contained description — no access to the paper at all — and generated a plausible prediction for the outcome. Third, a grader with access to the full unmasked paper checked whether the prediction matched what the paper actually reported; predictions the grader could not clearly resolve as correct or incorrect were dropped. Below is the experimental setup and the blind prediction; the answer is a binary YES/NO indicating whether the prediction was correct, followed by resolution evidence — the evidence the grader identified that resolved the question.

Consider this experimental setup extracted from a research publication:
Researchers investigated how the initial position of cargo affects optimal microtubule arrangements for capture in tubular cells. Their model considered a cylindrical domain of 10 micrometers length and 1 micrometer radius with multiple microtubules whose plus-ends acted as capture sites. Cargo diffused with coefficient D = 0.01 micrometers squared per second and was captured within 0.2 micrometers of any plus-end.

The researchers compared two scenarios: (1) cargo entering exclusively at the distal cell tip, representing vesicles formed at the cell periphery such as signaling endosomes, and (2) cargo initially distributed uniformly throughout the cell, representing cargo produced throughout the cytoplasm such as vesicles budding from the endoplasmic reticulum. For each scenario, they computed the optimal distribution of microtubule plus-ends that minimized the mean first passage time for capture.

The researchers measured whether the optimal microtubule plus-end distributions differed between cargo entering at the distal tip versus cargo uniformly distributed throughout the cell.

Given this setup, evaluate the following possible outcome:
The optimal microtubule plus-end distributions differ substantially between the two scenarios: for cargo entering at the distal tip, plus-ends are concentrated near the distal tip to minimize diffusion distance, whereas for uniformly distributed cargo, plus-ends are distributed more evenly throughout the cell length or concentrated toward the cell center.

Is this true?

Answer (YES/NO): YES